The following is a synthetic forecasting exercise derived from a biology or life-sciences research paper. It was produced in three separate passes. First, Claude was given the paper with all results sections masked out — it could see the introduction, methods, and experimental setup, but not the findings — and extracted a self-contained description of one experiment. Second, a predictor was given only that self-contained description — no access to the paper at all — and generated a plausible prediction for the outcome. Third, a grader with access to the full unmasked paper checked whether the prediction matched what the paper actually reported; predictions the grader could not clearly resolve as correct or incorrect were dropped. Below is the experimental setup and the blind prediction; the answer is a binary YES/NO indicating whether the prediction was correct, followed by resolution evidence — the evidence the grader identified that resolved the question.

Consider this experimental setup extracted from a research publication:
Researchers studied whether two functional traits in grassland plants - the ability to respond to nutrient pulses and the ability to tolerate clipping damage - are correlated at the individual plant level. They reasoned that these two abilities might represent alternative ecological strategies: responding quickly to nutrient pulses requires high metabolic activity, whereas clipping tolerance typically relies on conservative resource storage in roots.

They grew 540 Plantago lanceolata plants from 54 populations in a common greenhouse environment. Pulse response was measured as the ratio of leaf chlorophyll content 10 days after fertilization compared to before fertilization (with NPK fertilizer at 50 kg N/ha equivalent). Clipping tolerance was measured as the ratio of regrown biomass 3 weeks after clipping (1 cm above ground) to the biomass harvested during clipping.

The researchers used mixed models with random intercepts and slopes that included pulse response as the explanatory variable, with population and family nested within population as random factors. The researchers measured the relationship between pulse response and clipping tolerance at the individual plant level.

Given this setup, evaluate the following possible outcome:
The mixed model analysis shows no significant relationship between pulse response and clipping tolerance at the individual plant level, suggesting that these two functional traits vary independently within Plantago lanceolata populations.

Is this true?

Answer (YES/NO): NO